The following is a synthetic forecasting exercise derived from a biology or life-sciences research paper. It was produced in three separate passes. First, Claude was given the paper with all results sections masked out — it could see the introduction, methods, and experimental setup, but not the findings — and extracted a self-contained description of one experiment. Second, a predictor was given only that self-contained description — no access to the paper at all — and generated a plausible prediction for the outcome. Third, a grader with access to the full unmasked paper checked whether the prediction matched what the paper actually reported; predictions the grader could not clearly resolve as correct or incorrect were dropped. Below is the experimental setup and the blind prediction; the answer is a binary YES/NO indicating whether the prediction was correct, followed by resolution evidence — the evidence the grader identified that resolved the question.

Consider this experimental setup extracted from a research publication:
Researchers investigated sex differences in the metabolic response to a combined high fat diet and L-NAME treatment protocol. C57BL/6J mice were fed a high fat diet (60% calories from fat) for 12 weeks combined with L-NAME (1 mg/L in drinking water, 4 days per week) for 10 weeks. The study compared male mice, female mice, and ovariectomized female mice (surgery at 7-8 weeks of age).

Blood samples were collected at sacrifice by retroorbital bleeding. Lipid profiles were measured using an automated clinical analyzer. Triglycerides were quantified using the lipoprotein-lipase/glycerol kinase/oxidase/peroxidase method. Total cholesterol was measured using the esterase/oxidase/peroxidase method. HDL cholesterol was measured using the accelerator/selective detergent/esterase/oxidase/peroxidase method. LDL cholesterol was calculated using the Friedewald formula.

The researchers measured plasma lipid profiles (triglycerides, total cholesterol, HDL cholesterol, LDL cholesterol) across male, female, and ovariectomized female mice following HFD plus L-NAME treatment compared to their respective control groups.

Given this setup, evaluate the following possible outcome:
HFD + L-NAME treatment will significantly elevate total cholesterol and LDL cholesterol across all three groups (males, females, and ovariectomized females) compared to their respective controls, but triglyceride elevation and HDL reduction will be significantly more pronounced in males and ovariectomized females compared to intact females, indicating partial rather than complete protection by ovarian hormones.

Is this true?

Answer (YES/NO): NO